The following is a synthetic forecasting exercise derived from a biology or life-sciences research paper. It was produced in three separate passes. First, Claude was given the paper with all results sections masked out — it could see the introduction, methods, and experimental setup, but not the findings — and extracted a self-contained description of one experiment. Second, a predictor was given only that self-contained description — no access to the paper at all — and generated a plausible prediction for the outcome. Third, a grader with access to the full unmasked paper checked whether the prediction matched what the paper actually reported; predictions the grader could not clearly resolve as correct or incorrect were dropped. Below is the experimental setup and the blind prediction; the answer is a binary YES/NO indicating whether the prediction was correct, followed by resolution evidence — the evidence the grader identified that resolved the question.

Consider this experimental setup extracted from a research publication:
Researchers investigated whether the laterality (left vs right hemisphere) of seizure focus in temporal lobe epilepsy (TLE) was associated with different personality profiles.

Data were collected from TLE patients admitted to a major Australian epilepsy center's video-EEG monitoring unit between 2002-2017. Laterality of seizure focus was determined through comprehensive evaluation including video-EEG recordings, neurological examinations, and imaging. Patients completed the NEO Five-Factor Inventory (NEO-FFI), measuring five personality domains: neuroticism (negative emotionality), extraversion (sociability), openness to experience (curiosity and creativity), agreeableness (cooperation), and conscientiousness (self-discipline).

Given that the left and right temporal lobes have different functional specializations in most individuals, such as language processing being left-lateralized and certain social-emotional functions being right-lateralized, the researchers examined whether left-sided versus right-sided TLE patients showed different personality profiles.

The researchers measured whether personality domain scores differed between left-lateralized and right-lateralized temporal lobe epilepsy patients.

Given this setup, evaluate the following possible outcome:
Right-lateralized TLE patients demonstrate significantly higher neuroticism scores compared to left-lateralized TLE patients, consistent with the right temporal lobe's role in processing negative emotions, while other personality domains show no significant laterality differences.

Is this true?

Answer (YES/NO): NO